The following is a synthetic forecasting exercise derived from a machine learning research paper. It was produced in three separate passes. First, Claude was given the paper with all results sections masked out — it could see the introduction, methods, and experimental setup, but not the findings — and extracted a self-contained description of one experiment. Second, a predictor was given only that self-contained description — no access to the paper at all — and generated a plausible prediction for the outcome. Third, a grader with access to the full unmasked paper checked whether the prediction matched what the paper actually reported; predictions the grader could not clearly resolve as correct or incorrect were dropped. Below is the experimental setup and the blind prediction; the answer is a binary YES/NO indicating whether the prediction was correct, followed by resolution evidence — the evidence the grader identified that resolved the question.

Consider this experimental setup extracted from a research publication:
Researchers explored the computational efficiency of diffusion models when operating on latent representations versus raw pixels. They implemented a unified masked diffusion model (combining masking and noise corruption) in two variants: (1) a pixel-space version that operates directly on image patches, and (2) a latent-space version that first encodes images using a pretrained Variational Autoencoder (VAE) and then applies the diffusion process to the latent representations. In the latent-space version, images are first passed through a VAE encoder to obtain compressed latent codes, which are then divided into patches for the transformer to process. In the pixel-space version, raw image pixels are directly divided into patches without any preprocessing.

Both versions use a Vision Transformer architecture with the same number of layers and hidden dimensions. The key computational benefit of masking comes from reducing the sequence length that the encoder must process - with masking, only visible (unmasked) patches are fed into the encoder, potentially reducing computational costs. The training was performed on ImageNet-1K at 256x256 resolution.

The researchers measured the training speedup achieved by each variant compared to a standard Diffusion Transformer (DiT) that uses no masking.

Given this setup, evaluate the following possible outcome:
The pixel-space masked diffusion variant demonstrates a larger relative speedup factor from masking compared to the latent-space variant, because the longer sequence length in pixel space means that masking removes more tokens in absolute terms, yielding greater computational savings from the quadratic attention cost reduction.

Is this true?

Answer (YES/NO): YES